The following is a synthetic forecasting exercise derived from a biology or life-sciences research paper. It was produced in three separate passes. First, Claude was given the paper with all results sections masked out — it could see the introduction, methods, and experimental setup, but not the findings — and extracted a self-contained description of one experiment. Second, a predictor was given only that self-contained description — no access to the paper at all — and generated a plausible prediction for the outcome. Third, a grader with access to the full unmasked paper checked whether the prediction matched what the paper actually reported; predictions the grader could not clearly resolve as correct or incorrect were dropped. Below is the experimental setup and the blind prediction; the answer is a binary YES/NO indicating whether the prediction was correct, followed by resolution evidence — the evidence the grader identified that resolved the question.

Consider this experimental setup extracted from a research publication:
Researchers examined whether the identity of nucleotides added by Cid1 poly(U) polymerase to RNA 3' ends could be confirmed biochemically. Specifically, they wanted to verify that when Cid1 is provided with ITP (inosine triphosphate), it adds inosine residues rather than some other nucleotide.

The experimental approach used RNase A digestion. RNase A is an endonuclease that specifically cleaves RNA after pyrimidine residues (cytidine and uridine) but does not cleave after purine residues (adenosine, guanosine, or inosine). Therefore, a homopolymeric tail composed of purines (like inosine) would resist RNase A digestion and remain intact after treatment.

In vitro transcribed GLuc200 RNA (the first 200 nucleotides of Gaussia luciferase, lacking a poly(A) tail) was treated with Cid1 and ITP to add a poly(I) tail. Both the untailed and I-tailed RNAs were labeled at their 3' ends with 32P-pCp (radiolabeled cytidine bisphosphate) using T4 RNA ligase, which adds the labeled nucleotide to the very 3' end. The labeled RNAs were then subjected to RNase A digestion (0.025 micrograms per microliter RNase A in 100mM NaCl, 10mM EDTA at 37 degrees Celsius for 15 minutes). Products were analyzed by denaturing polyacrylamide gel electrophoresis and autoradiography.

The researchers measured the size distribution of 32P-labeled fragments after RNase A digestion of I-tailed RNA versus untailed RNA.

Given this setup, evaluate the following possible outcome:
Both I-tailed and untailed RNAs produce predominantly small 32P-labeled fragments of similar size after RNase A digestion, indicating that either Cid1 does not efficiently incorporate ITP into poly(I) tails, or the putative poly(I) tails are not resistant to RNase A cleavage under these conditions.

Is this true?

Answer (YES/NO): NO